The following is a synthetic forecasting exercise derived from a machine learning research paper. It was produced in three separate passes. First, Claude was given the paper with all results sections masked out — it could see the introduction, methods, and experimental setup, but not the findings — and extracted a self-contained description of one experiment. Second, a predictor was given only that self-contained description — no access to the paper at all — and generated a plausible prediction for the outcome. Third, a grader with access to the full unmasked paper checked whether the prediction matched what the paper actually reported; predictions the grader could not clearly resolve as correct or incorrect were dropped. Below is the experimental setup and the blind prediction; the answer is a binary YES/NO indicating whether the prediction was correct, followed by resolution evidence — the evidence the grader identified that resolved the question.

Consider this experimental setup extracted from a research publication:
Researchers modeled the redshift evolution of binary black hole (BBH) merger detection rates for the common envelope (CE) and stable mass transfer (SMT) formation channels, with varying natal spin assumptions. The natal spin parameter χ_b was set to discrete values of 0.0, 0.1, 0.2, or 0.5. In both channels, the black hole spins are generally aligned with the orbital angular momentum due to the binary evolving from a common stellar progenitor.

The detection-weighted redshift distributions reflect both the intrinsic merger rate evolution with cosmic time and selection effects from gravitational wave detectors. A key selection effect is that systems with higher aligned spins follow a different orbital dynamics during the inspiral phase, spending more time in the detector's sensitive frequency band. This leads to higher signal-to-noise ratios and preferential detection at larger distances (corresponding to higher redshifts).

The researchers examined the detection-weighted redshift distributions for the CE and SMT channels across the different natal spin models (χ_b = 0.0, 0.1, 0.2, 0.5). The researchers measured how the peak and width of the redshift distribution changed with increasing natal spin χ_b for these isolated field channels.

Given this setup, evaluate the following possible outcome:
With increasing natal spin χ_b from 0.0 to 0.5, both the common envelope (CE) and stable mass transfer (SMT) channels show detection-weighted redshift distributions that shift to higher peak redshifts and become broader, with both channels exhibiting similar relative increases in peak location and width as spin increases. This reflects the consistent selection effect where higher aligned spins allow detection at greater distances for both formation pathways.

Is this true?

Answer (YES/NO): YES